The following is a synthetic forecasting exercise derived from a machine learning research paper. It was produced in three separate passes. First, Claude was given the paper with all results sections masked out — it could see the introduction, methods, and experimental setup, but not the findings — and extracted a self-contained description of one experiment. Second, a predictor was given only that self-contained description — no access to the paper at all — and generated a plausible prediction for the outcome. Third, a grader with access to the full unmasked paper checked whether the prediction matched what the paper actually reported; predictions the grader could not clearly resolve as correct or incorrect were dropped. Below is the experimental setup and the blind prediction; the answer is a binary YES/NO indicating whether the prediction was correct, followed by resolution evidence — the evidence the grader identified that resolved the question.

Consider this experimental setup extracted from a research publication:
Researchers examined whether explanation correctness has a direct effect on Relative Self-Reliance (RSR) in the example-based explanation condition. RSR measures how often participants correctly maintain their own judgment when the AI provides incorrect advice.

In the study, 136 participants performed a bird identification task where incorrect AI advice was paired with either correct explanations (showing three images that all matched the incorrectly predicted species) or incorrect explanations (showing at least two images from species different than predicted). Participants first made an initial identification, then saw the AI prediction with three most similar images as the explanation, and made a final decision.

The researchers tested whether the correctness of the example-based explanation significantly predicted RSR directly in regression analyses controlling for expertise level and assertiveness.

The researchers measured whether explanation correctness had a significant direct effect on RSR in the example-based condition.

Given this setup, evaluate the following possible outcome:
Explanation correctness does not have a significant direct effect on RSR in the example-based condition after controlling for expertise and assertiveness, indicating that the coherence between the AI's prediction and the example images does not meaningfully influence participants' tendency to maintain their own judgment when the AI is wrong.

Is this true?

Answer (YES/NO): NO